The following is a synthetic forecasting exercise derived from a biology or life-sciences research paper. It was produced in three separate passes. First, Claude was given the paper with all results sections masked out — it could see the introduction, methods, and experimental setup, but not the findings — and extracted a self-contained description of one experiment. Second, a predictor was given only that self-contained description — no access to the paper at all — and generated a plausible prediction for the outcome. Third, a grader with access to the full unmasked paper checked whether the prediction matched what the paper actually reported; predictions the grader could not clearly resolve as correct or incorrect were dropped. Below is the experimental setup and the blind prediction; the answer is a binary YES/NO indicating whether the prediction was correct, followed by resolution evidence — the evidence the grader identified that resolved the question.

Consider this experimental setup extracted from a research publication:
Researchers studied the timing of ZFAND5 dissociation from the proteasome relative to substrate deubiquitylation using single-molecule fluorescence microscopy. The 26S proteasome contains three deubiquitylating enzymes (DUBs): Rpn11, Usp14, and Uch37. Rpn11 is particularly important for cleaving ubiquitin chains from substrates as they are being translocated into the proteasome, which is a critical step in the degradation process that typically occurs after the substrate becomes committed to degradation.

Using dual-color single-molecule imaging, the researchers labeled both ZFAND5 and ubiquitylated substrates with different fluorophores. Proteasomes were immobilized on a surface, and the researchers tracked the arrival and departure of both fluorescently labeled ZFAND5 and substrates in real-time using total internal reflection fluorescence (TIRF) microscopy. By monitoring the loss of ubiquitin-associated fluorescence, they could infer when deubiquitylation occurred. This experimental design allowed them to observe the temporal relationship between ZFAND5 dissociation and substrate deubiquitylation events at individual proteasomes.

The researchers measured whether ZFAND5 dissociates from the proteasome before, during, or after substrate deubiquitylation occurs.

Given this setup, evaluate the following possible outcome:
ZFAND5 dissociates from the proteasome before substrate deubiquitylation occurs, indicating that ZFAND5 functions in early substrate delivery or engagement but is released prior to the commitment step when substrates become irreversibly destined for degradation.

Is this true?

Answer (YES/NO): YES